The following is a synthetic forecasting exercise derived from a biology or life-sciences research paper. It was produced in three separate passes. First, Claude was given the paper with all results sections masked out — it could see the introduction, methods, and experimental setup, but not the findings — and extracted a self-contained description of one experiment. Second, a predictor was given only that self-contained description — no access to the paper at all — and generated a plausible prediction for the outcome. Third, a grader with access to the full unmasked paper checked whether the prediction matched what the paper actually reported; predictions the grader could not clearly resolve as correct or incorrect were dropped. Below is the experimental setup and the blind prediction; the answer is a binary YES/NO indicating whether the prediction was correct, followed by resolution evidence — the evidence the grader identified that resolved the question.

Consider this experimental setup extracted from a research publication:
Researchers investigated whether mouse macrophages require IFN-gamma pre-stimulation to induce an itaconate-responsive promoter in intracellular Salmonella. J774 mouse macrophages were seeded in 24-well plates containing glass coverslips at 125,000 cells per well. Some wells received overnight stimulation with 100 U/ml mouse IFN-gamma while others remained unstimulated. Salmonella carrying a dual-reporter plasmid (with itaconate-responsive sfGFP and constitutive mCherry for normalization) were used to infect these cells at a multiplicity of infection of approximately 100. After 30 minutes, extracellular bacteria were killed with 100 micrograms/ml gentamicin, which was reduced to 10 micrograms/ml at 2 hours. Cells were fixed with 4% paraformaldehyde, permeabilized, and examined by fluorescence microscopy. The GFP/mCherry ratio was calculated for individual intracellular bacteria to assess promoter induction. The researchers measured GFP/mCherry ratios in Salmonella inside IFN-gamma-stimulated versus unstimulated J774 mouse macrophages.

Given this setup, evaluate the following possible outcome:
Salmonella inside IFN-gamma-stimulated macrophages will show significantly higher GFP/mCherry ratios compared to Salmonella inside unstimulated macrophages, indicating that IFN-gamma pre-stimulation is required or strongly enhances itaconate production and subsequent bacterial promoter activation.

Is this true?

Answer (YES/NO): NO